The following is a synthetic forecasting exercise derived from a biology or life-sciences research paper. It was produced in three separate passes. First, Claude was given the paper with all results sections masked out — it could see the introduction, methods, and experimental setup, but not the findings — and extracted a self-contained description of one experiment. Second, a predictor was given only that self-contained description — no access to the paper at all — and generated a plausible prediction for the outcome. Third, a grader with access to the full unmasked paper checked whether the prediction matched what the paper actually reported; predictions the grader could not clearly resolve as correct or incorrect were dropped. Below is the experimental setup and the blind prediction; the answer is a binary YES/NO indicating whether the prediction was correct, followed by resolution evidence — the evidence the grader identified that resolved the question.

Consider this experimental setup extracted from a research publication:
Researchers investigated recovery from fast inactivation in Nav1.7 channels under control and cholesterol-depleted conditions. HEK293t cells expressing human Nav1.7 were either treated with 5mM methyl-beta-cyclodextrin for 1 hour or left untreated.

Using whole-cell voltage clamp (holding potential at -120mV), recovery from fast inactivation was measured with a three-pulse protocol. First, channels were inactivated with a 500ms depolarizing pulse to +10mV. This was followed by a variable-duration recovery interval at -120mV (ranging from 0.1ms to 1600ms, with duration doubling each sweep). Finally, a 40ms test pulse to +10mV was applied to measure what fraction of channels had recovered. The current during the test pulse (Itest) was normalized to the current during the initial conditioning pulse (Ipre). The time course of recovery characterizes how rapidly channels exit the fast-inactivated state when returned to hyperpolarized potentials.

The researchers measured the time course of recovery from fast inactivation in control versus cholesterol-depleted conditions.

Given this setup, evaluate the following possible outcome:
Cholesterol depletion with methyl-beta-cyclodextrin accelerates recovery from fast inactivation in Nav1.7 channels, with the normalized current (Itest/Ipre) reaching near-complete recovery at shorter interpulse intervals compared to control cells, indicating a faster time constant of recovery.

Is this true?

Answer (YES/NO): NO